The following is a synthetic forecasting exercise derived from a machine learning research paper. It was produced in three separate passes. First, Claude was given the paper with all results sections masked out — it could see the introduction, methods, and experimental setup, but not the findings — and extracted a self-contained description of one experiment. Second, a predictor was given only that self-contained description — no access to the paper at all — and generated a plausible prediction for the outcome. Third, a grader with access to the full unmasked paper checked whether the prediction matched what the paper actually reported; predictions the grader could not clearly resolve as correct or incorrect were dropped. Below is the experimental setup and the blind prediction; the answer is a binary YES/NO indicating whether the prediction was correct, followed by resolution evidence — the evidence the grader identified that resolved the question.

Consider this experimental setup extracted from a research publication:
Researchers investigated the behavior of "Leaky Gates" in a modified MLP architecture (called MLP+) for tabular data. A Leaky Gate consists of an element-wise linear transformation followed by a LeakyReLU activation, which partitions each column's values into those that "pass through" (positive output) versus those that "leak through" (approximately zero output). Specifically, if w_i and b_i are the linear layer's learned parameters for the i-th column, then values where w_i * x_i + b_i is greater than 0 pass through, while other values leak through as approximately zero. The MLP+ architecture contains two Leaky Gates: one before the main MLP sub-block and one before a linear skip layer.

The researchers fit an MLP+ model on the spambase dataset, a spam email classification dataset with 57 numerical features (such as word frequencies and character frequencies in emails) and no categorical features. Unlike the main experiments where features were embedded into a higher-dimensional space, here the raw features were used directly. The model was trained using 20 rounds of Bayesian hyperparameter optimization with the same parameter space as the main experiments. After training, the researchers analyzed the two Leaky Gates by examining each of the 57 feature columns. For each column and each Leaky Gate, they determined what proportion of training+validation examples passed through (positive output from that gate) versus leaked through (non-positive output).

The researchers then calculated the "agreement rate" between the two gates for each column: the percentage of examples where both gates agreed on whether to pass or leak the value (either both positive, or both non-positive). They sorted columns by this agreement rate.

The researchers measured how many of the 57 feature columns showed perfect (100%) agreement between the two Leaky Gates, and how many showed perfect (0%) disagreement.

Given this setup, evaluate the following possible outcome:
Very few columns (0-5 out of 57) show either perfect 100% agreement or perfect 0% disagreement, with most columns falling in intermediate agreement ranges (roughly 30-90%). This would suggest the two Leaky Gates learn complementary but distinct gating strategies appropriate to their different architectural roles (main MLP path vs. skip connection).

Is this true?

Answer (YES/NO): NO